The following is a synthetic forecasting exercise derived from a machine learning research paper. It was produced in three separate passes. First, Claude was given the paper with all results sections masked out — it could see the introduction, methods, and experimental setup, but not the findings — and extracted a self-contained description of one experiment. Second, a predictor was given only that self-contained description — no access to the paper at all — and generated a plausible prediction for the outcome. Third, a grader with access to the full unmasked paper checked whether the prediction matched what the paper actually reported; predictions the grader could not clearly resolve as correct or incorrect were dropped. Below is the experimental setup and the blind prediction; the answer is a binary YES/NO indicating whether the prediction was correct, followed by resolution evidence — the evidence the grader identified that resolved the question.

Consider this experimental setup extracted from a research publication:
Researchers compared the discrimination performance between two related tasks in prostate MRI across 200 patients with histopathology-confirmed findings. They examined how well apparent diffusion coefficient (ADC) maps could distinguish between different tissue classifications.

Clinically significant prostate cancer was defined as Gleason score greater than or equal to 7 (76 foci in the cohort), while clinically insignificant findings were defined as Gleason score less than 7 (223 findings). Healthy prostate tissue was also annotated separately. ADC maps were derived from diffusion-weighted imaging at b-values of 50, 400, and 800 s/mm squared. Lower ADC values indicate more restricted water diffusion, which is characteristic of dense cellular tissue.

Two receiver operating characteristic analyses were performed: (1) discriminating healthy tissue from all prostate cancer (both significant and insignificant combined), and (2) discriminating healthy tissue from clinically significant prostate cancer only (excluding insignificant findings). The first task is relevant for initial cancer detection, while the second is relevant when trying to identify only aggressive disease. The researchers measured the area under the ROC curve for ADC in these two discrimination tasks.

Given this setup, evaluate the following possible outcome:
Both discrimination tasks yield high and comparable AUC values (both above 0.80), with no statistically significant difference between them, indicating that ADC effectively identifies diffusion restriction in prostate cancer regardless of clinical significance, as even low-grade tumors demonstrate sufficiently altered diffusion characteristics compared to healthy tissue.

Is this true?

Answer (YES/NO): NO